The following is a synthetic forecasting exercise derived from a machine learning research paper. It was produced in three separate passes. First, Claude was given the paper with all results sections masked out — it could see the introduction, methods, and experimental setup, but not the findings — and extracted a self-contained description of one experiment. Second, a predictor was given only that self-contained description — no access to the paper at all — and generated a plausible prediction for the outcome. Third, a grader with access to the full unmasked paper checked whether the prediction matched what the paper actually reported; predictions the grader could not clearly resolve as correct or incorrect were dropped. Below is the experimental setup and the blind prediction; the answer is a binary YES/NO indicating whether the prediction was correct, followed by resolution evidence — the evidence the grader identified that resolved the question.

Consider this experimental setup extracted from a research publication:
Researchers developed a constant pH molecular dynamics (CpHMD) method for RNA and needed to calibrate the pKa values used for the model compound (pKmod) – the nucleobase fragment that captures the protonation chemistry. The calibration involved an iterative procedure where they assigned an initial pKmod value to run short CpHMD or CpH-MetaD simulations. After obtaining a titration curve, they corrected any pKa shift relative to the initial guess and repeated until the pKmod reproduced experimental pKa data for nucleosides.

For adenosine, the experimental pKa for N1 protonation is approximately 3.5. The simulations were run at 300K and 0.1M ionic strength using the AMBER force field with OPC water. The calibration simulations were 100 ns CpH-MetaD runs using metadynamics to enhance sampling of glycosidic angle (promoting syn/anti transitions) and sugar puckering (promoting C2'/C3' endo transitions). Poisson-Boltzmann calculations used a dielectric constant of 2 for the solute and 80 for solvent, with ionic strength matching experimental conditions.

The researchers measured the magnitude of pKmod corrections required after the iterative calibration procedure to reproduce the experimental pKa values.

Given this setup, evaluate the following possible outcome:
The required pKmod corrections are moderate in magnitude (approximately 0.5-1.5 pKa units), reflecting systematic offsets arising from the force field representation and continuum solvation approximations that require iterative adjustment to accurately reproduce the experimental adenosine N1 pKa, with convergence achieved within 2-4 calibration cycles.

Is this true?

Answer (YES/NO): NO